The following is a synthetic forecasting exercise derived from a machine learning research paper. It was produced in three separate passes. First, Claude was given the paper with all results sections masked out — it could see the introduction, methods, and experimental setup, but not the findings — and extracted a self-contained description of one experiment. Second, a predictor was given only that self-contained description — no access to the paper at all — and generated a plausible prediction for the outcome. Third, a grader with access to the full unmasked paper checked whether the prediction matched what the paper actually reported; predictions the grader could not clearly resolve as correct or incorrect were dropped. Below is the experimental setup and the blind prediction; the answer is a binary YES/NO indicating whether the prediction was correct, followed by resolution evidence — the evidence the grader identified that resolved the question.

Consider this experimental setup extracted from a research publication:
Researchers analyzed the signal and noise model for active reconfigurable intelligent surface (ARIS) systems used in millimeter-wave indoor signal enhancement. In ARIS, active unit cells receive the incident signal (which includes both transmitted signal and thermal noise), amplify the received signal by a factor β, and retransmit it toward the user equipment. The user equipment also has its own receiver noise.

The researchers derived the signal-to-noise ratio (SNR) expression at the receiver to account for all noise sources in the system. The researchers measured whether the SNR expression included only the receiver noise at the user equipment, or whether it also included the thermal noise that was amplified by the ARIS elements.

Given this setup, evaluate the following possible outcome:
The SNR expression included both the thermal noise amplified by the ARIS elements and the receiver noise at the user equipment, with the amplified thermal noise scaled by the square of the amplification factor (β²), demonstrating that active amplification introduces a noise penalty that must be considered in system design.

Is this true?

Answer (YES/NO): YES